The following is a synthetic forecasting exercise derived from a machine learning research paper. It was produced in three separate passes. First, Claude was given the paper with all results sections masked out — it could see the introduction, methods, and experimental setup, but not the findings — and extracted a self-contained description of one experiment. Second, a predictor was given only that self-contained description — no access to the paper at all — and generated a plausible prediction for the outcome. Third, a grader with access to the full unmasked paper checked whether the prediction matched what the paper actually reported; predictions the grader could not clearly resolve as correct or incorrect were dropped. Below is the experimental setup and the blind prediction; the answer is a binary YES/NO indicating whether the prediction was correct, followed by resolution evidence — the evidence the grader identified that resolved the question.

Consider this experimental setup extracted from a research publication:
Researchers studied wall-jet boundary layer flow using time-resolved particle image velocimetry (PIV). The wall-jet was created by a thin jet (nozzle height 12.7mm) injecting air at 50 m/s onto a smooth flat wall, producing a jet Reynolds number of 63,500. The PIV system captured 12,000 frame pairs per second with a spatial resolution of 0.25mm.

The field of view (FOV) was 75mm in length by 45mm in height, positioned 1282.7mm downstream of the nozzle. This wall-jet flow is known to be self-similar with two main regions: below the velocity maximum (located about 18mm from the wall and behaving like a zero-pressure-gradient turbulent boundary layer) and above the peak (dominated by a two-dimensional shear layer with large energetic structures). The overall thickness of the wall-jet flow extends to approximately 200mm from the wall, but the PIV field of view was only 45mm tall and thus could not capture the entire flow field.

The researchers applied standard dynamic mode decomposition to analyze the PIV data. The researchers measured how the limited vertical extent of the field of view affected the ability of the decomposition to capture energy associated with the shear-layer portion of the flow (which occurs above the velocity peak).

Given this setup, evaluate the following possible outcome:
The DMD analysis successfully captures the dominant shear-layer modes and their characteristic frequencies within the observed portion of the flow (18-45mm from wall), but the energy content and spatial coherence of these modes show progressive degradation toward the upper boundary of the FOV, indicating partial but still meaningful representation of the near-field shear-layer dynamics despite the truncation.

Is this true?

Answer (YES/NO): NO